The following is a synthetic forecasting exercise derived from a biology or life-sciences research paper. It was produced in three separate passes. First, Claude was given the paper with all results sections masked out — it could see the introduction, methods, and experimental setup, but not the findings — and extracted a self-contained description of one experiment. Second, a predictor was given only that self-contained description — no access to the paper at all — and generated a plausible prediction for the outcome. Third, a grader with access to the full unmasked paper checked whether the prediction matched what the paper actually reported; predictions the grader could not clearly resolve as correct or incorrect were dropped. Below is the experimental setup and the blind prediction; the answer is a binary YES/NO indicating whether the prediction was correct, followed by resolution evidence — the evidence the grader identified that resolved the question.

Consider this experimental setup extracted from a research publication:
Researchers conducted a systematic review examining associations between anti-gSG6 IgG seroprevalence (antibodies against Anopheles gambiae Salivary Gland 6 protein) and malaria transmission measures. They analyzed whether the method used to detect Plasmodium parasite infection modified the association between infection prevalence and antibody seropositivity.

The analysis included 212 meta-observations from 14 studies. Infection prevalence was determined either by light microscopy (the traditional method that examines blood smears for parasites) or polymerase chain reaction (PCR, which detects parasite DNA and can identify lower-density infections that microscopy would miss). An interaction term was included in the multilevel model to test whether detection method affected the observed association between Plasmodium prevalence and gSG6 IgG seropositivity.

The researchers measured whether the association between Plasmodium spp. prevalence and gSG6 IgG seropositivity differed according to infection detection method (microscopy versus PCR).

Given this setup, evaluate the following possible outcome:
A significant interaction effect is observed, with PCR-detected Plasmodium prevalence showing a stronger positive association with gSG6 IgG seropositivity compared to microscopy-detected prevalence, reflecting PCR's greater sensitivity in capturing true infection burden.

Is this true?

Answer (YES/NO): NO